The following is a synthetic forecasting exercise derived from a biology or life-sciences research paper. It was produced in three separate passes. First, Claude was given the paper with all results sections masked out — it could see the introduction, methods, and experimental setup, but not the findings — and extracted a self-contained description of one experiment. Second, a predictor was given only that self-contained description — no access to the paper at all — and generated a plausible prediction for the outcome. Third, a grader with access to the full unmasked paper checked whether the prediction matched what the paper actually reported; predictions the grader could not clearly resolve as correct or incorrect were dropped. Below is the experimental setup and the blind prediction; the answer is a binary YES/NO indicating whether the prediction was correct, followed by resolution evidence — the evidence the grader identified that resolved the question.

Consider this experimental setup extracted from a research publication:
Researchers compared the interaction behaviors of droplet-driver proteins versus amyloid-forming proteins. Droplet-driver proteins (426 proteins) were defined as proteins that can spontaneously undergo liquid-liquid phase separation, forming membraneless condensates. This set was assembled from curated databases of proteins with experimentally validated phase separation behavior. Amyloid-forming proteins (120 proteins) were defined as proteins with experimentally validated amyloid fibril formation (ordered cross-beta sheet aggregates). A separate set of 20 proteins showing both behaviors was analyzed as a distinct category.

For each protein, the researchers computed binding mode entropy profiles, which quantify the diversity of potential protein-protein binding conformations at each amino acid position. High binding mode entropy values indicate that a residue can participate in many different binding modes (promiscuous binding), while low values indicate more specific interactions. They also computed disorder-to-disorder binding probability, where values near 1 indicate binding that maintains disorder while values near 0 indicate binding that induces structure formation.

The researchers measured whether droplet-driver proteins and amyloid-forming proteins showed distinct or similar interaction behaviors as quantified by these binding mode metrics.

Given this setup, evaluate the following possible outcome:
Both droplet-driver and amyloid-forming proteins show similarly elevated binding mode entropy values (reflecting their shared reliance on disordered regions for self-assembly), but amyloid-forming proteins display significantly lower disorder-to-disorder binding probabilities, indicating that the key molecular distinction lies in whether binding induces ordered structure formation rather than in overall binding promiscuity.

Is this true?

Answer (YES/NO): NO